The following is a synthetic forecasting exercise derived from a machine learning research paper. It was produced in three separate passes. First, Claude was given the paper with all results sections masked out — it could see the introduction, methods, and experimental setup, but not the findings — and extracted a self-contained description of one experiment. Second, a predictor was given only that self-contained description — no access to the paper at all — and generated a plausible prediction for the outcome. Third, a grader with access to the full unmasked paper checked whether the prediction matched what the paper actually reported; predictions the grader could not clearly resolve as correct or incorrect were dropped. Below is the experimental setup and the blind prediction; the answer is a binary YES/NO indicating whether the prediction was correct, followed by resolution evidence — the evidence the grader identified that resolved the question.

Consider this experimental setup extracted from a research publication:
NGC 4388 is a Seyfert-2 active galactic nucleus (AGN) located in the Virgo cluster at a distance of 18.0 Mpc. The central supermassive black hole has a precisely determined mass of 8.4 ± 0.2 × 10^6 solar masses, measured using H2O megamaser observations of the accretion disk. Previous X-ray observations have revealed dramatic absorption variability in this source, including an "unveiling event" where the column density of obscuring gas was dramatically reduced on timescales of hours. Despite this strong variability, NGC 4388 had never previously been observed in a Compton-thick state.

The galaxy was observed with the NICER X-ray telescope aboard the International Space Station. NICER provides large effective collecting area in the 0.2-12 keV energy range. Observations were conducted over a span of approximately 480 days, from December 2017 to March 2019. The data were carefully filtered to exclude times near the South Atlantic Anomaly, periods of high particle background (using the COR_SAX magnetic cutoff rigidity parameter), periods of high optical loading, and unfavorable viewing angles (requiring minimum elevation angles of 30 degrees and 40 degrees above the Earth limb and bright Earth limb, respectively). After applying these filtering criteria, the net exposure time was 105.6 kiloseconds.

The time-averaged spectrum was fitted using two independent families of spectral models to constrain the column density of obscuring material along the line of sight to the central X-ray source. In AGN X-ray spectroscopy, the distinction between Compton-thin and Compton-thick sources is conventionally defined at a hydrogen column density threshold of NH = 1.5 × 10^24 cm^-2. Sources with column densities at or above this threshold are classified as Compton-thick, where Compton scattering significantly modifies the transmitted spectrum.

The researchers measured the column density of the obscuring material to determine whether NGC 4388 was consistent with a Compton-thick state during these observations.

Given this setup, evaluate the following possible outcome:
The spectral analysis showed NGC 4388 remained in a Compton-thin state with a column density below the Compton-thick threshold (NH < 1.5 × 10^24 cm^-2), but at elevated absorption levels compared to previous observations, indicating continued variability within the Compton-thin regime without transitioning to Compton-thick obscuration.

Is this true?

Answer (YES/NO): NO